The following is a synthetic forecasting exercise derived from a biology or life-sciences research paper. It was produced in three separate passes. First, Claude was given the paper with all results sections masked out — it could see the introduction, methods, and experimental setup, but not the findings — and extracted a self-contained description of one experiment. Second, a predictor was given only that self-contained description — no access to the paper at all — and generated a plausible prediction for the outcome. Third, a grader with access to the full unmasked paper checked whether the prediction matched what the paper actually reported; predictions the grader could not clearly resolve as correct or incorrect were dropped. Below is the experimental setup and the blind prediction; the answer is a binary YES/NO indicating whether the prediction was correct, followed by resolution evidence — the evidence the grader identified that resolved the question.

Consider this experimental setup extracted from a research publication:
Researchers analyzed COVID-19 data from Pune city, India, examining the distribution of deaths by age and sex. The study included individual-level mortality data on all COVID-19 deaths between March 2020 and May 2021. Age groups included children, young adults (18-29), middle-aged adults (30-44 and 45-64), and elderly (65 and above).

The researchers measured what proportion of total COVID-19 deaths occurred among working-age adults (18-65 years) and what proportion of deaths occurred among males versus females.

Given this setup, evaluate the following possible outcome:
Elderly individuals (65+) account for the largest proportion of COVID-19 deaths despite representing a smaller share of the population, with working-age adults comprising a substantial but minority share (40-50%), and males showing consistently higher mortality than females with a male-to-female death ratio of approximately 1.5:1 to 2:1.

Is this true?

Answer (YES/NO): NO